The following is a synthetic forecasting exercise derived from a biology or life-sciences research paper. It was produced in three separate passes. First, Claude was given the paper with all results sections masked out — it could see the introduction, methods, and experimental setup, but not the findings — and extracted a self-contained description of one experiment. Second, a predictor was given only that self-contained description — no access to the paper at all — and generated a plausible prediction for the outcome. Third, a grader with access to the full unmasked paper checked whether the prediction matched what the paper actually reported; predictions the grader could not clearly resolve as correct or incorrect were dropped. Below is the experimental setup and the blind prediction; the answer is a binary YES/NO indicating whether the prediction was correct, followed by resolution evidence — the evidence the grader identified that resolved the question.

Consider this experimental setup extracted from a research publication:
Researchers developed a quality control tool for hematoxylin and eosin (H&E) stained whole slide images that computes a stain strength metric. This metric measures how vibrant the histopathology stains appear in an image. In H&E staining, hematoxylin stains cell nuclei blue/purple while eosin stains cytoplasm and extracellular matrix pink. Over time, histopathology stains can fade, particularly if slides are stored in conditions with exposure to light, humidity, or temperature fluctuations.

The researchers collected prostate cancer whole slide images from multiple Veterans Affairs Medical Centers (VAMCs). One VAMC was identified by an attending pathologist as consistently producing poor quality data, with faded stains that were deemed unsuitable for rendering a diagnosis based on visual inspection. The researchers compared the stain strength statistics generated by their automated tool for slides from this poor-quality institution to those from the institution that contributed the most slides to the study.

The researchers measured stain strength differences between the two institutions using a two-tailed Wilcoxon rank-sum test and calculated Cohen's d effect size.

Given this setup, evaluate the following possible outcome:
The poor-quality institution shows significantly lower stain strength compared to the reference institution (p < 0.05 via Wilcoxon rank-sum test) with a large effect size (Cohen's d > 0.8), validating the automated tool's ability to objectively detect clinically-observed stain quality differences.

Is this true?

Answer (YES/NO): YES